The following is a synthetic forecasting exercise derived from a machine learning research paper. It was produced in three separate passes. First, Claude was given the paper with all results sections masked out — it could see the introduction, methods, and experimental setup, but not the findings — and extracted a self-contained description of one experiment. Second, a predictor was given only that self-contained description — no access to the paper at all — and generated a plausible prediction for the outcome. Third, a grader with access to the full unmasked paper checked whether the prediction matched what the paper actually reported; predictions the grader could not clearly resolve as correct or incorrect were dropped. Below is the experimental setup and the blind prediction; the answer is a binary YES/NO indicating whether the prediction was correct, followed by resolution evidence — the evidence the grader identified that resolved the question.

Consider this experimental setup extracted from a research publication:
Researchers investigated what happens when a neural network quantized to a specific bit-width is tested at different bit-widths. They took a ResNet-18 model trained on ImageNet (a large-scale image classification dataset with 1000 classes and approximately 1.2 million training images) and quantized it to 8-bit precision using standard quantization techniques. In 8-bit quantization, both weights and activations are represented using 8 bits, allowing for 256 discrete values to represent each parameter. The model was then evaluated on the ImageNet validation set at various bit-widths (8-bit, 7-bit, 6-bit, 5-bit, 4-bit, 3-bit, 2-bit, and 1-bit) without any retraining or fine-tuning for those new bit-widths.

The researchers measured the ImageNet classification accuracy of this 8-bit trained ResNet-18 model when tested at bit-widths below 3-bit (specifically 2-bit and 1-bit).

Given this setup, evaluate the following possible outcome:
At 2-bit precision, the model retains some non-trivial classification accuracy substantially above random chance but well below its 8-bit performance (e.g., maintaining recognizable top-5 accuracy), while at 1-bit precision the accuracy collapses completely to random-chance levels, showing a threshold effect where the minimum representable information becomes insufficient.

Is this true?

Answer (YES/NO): NO